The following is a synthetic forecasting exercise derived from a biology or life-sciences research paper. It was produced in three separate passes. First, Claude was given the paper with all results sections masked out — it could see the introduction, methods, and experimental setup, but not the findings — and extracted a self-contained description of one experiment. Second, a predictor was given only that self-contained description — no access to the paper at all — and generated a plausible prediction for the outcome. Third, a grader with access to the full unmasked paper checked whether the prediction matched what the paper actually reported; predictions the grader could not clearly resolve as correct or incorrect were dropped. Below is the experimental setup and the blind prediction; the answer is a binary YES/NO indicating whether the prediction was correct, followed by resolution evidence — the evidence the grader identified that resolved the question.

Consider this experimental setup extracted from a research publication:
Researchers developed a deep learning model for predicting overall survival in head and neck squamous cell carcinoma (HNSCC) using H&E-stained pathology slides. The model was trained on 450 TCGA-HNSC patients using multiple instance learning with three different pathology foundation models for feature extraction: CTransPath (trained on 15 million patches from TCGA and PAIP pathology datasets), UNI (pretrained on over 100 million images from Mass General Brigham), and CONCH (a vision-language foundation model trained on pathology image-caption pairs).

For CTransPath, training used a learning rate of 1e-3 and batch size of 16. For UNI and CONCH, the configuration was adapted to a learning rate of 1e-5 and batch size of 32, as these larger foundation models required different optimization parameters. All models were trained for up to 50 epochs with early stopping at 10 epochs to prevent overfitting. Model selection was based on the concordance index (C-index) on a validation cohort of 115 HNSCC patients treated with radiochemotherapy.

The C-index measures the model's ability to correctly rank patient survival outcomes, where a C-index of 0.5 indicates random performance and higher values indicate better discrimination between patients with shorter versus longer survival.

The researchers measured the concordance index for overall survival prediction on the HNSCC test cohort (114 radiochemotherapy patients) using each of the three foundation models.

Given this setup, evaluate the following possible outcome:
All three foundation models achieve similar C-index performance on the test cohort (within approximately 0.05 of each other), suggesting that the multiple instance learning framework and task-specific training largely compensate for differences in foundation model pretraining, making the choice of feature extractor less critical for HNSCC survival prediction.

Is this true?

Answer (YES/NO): NO